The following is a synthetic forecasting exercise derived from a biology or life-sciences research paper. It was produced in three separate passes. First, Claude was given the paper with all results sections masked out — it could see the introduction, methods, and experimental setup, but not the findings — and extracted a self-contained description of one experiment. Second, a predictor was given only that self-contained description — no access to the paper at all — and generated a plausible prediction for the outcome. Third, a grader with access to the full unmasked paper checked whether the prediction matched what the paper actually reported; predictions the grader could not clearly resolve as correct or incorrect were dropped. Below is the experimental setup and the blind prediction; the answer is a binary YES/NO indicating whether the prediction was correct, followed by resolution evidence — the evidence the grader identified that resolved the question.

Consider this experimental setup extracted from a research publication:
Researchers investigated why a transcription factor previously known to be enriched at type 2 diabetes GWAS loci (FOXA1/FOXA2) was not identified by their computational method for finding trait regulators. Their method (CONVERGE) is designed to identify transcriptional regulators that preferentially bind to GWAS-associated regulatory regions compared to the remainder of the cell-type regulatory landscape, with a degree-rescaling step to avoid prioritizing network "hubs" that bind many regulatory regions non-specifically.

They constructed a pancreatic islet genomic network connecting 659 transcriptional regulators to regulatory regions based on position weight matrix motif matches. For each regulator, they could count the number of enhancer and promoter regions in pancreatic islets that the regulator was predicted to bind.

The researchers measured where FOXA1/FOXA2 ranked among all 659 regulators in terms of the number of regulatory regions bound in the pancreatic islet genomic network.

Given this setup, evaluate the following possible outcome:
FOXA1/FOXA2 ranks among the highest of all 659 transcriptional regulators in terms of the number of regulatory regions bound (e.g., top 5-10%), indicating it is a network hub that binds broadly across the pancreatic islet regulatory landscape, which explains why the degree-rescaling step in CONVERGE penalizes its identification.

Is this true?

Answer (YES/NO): YES